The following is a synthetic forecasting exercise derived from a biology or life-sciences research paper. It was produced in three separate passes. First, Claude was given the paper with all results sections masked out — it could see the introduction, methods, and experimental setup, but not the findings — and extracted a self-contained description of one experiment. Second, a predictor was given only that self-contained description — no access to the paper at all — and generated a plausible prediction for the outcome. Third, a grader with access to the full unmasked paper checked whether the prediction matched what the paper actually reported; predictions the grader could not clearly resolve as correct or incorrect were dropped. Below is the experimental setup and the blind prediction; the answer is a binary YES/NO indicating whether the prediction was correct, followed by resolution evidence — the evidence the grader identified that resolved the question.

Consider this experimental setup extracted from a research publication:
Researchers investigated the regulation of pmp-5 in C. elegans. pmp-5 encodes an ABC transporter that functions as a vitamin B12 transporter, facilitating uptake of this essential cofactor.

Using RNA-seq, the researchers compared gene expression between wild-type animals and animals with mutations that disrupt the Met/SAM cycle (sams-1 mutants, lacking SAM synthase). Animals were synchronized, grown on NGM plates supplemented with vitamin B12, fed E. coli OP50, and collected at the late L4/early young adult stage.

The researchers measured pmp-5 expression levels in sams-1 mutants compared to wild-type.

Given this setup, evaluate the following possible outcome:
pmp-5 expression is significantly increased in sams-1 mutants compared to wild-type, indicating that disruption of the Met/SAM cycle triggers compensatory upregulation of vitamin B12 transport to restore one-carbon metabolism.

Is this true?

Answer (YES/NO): YES